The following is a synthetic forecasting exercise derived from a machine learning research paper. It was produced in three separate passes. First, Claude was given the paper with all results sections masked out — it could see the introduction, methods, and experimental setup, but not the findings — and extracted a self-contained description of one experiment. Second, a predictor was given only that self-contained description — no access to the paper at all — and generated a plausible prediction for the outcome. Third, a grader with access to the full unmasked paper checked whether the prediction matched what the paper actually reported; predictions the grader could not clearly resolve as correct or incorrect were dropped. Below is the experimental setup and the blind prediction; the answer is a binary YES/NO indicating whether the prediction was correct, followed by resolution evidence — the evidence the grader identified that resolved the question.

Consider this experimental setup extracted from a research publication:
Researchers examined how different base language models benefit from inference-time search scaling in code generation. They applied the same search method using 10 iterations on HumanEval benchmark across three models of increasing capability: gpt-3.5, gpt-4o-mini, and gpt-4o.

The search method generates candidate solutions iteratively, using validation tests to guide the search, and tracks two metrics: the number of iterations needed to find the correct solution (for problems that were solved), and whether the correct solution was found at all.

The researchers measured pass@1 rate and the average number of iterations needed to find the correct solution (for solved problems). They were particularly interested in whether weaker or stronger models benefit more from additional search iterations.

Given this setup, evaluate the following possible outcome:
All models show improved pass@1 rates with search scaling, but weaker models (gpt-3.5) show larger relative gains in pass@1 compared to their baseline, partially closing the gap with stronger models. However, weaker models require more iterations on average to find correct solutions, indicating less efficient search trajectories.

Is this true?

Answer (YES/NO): YES